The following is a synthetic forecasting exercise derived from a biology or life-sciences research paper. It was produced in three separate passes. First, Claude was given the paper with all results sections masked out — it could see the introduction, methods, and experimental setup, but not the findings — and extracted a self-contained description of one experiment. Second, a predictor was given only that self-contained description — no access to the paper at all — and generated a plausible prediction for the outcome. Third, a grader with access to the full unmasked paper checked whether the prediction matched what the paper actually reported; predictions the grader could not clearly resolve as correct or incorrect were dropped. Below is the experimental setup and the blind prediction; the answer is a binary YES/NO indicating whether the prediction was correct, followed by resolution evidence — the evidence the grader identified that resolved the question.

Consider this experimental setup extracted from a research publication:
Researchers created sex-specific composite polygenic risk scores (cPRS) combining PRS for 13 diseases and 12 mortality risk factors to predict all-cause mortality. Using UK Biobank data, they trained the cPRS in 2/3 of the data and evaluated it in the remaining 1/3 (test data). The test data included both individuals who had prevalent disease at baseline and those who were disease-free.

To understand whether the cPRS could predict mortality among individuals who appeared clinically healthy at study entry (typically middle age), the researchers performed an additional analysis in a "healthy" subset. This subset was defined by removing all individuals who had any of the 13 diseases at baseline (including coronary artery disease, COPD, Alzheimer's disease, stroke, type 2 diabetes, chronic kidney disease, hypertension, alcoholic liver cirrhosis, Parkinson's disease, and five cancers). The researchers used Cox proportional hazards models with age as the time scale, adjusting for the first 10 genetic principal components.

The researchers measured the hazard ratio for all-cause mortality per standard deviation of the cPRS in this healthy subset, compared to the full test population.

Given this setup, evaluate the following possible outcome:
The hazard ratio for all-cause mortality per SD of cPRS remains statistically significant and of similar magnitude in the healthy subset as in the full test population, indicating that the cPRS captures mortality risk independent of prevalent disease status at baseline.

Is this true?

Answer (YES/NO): YES